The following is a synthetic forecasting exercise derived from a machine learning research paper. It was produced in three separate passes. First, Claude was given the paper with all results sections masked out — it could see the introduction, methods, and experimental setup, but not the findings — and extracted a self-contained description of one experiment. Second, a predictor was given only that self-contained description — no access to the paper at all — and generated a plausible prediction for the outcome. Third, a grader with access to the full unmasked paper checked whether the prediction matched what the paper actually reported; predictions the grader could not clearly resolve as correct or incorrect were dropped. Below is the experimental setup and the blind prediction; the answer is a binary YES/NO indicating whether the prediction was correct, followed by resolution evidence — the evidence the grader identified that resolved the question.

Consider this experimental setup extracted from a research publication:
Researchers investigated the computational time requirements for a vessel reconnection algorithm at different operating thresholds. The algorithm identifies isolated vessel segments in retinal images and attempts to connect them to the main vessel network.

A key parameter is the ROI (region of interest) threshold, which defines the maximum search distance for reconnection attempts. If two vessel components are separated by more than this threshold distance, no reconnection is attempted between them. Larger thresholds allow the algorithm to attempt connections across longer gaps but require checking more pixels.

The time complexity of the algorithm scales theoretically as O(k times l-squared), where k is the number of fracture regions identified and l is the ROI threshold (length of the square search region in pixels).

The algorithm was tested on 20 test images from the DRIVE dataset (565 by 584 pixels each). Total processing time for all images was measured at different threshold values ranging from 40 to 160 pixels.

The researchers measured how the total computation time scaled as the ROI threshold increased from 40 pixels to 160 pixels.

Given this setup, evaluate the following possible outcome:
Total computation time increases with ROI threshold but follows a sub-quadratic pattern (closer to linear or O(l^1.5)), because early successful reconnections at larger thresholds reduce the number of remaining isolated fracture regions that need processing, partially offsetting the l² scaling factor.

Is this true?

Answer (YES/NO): NO